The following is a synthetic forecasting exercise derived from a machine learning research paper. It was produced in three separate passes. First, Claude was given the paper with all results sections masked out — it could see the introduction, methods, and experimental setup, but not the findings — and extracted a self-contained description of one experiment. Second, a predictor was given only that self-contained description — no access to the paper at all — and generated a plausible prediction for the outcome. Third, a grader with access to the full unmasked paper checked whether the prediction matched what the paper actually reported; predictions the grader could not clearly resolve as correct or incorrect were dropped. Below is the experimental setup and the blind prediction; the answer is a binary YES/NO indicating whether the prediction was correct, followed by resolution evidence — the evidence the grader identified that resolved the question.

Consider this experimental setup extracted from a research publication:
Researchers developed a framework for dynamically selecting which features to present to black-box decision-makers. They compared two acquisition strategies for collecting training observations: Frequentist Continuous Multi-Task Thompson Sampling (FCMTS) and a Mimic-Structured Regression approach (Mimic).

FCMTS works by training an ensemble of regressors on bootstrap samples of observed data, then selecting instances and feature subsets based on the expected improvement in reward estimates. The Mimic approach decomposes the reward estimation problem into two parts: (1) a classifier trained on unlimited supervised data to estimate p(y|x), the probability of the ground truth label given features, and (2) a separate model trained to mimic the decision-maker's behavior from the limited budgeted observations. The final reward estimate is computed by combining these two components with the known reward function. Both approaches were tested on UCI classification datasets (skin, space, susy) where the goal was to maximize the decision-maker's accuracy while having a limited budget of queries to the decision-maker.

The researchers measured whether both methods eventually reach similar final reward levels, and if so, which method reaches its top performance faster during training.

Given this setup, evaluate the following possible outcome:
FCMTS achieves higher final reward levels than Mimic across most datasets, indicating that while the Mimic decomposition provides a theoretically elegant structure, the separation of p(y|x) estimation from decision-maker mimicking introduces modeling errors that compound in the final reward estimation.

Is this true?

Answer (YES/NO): NO